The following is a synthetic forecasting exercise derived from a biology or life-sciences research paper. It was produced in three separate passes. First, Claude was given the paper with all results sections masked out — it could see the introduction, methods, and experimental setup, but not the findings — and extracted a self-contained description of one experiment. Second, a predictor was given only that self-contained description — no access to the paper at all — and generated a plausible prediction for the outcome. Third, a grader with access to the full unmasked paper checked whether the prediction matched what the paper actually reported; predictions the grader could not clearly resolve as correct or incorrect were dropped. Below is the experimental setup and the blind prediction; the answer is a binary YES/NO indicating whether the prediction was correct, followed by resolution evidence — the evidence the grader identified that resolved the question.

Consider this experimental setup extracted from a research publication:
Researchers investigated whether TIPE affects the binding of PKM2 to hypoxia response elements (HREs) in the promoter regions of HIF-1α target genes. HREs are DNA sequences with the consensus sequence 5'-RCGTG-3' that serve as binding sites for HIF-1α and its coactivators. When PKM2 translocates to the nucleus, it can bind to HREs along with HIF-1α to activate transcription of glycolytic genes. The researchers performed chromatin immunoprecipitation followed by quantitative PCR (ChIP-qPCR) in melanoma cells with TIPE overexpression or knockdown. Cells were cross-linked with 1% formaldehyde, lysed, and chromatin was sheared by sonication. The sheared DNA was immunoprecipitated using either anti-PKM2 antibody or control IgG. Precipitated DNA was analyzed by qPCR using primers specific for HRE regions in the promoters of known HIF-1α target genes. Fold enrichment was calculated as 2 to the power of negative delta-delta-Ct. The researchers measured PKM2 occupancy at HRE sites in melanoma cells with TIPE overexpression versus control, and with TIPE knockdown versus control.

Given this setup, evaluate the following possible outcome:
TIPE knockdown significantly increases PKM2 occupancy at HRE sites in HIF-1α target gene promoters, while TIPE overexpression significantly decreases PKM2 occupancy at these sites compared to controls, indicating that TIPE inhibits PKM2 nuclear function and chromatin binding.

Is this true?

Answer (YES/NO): NO